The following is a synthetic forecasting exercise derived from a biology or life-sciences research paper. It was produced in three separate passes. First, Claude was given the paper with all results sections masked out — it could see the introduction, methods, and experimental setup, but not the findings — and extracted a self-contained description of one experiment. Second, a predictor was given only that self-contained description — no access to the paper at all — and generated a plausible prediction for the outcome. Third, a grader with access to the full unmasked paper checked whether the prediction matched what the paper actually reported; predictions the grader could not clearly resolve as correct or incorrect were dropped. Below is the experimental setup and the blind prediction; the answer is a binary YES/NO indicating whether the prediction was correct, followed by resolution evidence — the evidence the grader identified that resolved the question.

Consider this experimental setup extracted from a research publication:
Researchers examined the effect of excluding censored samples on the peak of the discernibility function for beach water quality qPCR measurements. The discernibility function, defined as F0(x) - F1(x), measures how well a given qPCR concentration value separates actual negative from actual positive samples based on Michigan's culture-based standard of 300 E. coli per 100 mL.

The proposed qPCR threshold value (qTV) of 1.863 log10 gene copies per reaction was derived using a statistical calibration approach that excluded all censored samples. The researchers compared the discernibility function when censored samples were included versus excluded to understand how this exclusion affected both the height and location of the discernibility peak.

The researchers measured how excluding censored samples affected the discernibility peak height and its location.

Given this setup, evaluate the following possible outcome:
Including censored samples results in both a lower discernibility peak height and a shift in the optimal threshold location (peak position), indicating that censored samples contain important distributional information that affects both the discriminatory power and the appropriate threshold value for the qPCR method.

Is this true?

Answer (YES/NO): NO